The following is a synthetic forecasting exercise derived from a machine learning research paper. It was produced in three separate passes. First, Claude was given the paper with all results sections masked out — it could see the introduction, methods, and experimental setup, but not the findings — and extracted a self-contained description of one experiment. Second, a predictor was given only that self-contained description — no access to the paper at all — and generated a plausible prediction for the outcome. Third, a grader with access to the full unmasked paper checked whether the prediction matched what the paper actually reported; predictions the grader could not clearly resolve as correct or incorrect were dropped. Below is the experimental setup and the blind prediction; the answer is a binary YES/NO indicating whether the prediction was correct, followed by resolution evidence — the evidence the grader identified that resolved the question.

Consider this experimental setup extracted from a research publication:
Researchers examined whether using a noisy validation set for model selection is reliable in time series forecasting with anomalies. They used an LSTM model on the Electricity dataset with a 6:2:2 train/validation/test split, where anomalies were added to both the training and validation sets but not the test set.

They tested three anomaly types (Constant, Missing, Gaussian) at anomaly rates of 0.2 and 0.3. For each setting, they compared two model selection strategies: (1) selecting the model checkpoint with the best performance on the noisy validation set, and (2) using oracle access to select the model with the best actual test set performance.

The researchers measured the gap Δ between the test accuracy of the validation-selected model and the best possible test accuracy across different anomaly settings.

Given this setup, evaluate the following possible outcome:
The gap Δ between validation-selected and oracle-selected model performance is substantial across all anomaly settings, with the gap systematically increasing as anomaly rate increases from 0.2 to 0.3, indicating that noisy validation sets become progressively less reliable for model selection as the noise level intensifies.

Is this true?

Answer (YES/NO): NO